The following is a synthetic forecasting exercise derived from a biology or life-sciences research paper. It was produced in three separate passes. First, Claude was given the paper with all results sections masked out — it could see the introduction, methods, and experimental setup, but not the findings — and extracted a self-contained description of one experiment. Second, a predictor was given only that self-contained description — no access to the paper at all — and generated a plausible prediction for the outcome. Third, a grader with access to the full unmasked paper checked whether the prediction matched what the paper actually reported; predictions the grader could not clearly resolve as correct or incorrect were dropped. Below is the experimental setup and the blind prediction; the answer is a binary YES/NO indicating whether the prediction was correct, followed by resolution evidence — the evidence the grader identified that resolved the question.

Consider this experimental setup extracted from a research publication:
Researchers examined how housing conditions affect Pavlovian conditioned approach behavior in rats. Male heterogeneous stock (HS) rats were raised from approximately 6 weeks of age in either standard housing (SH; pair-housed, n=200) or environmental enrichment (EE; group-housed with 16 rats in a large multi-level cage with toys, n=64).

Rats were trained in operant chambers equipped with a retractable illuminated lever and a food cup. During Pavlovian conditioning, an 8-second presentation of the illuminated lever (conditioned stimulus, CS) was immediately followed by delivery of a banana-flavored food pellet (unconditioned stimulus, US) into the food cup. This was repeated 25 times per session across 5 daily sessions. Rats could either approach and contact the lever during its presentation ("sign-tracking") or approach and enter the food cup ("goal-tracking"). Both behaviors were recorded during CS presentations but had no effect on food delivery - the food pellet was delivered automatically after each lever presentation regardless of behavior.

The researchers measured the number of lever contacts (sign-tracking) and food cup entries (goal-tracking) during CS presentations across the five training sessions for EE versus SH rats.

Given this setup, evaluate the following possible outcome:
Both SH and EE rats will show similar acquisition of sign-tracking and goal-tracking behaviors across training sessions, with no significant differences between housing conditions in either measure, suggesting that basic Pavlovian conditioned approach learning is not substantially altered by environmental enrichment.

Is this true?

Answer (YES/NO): NO